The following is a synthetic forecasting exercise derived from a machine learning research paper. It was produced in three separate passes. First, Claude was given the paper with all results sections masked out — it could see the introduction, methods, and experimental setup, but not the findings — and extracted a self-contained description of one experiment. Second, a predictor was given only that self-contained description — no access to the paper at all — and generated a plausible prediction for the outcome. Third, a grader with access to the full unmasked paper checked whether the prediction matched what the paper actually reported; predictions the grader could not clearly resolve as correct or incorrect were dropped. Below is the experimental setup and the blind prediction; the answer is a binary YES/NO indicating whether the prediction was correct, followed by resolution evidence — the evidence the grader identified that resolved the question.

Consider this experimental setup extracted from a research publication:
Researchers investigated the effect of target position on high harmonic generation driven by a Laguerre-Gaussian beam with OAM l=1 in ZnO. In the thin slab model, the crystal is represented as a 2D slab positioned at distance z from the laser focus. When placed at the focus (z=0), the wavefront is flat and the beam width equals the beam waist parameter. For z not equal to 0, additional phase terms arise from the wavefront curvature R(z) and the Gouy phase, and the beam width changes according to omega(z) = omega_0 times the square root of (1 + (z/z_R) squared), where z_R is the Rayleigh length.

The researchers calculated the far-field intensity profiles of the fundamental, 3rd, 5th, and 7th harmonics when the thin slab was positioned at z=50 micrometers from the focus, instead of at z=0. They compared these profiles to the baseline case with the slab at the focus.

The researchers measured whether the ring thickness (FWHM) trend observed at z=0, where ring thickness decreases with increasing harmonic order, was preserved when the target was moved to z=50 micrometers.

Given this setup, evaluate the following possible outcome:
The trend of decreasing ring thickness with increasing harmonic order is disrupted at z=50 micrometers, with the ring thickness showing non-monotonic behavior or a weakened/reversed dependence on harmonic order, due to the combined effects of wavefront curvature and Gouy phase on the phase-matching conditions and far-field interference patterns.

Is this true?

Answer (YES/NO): NO